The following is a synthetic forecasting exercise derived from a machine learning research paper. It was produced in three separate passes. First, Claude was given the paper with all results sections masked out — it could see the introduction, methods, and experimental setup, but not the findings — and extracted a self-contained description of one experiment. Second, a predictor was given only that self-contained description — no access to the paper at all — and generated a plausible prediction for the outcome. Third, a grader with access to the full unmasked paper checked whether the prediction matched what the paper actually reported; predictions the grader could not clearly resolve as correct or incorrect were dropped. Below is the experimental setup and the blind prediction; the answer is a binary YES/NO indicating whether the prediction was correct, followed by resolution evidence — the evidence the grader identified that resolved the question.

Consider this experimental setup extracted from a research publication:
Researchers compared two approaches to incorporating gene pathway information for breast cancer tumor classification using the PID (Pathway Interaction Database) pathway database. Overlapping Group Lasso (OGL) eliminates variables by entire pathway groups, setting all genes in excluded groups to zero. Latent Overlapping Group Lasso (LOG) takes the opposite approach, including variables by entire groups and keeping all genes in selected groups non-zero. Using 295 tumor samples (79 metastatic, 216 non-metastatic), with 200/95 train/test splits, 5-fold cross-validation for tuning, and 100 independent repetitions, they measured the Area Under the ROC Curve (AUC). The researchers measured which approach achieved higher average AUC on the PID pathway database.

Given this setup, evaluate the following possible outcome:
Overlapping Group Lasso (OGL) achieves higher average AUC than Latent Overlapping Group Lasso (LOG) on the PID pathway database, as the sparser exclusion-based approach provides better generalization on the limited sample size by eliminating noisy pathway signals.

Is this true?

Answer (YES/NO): YES